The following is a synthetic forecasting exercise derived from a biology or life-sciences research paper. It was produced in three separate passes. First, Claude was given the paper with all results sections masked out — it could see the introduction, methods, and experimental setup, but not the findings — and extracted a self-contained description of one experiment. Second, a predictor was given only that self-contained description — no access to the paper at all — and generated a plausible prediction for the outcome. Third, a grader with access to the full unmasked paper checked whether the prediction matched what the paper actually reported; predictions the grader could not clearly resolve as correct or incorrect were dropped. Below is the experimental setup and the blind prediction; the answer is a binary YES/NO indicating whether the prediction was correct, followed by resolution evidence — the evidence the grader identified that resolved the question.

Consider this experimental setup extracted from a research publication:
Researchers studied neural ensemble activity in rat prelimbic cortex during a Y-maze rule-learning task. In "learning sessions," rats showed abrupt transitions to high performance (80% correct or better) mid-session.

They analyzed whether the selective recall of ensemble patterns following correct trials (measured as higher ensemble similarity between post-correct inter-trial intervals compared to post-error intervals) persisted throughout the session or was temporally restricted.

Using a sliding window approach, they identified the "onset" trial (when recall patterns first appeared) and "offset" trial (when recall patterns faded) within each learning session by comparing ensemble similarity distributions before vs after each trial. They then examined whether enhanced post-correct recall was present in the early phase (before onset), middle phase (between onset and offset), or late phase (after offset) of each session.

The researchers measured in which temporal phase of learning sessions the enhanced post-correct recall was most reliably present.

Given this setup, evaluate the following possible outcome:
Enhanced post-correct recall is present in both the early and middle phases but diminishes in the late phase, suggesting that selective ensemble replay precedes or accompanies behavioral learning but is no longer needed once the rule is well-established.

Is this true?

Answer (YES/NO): NO